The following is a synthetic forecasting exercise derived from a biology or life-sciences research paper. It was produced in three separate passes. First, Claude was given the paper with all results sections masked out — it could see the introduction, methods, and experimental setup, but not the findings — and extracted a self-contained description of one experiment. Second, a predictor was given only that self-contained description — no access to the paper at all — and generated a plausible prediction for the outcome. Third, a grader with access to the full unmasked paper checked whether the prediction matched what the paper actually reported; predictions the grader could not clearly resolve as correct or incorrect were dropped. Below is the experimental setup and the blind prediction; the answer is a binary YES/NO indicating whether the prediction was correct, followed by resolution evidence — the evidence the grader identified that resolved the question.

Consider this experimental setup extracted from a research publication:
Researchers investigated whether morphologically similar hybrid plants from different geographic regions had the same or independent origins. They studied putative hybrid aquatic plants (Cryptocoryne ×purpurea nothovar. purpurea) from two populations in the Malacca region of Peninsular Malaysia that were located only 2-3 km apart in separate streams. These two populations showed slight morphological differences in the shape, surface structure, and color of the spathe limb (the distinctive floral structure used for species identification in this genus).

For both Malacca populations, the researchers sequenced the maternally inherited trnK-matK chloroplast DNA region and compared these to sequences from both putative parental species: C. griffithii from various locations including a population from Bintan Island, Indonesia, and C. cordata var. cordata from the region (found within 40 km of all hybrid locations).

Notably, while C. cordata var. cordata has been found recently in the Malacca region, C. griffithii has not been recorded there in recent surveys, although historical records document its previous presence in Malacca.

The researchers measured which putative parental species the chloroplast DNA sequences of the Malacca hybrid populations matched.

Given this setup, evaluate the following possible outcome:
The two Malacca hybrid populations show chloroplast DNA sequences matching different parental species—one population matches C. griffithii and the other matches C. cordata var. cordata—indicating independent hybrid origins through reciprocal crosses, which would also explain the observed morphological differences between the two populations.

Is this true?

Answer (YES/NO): NO